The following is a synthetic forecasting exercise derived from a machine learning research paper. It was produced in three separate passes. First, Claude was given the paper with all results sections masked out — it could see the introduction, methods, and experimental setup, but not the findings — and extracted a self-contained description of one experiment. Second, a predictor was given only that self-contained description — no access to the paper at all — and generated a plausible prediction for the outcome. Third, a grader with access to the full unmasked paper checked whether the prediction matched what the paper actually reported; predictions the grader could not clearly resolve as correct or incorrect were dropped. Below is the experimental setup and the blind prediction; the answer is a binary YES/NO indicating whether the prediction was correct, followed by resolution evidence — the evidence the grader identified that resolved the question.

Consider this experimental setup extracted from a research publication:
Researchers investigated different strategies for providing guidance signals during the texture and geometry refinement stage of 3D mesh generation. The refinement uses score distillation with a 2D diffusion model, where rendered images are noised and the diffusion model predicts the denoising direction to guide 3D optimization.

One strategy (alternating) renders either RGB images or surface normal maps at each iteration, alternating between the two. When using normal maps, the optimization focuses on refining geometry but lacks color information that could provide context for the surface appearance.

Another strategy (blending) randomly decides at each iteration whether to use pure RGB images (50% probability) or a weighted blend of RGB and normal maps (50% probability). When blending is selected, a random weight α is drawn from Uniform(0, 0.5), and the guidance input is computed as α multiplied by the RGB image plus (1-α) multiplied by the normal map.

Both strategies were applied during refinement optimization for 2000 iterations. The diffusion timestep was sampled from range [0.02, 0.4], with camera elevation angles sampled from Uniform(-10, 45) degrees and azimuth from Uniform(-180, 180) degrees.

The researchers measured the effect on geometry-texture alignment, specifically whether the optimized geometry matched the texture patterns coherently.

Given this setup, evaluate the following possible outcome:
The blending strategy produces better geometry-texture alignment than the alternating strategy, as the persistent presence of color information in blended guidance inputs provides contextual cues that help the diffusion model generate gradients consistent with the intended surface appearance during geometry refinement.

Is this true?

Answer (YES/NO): YES